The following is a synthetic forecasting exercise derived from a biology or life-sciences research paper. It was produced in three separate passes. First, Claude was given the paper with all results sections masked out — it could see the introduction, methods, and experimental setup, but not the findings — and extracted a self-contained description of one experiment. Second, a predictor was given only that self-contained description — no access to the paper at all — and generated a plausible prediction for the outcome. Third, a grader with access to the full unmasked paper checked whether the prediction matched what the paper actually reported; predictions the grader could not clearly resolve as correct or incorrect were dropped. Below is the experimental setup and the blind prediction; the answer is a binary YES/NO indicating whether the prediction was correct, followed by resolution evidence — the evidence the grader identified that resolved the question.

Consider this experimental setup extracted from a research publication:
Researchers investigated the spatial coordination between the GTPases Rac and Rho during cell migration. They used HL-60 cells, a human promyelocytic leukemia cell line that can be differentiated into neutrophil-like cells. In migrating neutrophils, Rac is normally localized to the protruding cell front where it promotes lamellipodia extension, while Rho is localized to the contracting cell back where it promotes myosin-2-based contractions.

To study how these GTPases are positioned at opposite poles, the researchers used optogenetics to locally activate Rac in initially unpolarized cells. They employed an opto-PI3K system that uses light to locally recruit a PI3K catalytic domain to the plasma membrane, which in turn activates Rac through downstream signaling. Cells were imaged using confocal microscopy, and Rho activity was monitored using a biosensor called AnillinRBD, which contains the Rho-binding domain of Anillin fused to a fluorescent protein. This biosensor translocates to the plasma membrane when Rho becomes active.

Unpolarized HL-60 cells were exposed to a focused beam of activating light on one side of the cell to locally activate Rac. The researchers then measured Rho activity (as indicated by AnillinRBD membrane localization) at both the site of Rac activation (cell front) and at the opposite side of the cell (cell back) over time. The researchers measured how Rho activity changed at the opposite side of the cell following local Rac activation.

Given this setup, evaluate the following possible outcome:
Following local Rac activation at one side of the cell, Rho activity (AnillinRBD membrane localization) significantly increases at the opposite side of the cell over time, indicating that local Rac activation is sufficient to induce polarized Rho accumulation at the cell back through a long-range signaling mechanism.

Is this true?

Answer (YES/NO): YES